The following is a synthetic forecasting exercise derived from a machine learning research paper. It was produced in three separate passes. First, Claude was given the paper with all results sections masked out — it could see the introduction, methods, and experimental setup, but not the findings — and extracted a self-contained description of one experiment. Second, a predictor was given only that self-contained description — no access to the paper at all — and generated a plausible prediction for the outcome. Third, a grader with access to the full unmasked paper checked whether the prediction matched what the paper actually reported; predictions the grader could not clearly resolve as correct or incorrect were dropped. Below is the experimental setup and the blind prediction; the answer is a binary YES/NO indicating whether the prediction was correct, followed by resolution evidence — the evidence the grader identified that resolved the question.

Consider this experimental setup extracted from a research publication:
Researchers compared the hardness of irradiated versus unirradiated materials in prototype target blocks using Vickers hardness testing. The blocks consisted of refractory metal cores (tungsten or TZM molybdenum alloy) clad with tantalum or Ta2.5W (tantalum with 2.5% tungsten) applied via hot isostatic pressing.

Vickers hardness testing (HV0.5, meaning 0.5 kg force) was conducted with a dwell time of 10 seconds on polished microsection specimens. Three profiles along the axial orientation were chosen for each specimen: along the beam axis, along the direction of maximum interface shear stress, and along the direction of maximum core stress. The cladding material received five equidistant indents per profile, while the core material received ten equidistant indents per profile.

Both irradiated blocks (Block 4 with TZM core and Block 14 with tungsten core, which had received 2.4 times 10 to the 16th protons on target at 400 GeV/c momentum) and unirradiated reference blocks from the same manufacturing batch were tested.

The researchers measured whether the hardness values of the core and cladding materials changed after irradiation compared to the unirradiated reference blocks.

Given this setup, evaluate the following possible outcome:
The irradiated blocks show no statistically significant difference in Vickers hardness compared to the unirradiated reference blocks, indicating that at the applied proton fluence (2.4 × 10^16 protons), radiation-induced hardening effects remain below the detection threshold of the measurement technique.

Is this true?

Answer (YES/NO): YES